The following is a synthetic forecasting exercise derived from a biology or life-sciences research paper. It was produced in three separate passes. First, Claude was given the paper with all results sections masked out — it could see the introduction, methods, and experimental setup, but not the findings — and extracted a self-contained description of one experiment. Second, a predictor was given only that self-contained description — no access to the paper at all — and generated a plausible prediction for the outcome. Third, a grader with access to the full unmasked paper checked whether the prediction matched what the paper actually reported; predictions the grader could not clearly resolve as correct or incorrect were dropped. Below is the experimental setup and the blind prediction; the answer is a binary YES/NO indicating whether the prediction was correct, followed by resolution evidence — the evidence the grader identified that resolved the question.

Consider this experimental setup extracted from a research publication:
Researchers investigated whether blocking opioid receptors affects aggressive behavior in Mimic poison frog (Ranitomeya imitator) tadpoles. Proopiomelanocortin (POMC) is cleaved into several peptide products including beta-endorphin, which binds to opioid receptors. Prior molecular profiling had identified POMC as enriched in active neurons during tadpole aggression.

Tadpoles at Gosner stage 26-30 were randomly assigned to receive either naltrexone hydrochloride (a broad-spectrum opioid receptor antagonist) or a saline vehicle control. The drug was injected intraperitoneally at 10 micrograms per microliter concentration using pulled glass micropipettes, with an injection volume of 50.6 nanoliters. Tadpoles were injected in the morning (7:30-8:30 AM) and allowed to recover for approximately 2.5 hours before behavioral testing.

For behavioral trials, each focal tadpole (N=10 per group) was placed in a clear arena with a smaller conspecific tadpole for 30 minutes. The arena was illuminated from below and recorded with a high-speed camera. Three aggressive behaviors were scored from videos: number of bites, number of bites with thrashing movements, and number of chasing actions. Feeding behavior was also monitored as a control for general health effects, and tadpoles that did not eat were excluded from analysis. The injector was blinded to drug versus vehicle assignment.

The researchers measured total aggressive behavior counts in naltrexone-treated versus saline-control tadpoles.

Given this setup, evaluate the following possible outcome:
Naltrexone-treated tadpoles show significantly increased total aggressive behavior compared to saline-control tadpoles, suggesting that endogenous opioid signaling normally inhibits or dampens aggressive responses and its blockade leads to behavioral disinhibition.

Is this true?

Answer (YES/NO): YES